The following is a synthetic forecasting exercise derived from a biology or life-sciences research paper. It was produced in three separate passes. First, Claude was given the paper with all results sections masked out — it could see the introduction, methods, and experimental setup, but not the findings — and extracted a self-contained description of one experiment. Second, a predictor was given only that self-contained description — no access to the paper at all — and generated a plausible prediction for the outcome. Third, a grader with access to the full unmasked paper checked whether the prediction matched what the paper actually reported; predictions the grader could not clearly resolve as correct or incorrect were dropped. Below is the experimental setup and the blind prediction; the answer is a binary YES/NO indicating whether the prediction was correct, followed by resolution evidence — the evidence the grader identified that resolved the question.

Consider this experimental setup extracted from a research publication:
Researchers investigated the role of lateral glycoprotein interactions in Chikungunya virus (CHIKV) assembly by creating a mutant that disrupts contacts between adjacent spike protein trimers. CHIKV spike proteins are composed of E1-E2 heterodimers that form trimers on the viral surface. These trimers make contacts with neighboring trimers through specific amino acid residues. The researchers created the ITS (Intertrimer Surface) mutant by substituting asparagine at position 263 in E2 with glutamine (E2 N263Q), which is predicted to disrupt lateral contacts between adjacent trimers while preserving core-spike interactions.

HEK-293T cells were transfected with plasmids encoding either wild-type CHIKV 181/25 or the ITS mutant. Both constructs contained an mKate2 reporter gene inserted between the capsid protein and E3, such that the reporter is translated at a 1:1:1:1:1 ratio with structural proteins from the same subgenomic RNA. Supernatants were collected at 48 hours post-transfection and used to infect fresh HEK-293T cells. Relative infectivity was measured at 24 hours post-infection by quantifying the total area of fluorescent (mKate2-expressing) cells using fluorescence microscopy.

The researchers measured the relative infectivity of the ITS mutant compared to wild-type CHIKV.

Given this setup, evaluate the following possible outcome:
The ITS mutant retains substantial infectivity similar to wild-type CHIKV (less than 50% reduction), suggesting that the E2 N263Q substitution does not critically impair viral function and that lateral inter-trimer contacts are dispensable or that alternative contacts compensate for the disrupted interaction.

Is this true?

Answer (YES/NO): NO